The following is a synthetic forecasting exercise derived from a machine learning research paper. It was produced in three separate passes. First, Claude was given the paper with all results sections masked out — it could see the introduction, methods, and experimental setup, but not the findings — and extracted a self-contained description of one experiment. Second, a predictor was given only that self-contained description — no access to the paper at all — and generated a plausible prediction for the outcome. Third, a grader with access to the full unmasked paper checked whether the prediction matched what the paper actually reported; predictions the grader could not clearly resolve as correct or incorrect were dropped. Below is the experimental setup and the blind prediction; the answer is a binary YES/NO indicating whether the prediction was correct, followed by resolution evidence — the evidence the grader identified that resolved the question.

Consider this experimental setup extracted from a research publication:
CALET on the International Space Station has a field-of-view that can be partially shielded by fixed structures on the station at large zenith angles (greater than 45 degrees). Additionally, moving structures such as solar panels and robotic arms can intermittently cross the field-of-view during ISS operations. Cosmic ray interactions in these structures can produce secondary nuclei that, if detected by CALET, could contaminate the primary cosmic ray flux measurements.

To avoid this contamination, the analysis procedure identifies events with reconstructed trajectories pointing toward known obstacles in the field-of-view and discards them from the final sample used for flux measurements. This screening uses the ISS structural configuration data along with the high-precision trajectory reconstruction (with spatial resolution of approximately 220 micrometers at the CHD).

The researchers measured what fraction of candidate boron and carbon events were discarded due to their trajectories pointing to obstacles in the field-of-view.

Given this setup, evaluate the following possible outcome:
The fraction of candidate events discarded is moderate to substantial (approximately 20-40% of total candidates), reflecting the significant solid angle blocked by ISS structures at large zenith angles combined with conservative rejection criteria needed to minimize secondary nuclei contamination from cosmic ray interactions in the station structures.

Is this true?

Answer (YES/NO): NO